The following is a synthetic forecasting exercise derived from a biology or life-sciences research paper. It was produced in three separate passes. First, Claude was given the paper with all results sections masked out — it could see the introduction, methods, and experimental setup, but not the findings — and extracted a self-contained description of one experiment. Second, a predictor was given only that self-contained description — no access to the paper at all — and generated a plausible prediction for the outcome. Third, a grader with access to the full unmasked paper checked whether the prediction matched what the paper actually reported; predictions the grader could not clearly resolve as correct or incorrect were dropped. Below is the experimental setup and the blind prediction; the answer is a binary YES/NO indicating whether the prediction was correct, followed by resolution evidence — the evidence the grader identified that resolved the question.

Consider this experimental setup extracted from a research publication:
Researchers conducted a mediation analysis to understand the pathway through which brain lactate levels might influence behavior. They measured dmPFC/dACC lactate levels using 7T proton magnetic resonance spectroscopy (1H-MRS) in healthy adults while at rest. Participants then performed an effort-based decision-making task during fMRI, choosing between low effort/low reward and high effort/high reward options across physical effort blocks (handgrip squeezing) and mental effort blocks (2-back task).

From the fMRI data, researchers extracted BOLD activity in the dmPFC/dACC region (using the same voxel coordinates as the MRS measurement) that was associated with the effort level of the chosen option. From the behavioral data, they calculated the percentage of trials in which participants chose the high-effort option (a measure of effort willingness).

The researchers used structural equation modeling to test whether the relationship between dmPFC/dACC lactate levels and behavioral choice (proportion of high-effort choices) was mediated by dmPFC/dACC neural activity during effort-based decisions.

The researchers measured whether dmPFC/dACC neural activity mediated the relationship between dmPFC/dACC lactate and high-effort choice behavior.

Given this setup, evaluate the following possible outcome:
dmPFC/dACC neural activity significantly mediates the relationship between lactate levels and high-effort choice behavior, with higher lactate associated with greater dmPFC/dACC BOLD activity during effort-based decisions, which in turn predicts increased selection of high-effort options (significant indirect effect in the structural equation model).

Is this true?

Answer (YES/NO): NO